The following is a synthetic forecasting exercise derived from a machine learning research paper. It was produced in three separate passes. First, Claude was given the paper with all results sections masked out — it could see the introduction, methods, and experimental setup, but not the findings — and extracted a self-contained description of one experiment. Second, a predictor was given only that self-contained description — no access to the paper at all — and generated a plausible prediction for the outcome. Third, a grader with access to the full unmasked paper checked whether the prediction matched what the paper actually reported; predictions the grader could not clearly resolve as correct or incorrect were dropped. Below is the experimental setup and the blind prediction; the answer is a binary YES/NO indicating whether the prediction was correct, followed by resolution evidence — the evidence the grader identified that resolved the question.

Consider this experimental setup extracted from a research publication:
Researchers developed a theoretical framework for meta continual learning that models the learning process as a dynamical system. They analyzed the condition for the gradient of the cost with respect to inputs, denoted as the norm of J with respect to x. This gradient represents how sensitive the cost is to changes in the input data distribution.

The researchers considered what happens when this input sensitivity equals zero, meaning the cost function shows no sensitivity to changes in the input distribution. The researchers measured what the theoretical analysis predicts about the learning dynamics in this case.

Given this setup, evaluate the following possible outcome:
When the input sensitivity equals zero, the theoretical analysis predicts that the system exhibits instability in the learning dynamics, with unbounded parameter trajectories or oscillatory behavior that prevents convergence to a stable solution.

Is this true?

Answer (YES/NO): NO